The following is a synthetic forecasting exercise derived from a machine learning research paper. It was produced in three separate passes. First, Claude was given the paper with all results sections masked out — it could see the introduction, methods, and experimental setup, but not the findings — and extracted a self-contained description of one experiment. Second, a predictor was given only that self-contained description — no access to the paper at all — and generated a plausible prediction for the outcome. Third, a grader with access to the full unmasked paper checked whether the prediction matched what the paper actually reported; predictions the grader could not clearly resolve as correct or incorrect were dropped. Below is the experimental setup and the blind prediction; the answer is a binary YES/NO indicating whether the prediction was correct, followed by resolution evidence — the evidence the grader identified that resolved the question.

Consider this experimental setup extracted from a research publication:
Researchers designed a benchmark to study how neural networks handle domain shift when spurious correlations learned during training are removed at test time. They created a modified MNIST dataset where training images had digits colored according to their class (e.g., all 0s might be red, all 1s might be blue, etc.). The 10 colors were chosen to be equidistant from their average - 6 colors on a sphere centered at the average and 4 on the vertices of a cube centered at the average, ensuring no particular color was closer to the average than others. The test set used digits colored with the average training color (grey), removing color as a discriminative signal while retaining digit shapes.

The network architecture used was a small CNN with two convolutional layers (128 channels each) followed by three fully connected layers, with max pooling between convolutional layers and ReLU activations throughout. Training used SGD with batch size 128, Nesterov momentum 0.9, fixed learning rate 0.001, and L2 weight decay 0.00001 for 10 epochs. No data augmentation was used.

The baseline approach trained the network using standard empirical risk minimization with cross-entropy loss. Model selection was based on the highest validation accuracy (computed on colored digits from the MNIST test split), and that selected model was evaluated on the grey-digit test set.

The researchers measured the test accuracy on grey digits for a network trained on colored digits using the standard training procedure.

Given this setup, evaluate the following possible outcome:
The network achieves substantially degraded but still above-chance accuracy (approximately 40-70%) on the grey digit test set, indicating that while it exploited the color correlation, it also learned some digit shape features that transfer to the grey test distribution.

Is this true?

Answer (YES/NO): NO